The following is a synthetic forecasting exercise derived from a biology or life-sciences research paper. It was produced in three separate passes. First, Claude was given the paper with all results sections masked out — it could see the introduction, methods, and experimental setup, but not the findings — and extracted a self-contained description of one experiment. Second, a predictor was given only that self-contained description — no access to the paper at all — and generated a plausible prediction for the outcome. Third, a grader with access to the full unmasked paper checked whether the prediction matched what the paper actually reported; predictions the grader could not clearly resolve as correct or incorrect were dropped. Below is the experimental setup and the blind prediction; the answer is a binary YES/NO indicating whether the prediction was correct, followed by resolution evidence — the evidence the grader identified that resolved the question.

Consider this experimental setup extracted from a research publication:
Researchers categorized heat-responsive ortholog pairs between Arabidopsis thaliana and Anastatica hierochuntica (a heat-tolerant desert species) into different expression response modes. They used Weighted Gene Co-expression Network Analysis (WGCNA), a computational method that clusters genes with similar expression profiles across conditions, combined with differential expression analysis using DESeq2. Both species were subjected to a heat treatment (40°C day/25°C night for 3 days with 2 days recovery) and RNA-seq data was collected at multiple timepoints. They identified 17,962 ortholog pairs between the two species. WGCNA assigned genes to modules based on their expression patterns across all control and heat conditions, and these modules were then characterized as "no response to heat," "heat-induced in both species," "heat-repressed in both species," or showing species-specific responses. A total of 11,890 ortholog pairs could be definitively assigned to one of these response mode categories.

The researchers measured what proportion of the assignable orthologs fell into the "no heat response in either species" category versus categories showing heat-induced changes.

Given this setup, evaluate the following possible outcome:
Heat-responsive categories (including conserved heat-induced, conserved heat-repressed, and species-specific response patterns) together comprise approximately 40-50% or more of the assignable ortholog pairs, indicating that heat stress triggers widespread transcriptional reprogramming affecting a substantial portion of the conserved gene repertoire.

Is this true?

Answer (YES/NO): NO